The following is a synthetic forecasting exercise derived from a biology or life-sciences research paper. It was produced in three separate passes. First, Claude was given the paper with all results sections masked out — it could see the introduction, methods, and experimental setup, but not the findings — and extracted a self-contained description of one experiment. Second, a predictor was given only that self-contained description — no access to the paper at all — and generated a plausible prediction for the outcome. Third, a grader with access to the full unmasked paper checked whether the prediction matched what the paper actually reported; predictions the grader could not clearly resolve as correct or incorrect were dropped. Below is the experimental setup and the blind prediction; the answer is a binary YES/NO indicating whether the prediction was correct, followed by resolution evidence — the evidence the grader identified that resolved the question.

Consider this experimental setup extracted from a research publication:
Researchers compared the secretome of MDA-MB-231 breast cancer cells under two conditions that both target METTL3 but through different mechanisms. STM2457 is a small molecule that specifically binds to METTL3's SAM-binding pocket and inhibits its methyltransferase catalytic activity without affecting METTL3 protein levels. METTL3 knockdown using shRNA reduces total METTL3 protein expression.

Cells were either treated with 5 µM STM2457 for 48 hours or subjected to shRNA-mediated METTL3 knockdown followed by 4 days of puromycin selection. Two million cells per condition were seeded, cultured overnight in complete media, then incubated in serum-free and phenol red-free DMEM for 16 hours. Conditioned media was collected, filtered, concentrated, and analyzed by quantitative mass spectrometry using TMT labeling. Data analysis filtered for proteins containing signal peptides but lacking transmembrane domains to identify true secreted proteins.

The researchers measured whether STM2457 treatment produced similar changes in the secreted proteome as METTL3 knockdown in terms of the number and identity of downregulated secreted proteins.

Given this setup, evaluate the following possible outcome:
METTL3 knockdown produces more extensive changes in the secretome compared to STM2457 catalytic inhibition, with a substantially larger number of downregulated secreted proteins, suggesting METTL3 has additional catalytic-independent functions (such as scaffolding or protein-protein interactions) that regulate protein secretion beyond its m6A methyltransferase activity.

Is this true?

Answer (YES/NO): YES